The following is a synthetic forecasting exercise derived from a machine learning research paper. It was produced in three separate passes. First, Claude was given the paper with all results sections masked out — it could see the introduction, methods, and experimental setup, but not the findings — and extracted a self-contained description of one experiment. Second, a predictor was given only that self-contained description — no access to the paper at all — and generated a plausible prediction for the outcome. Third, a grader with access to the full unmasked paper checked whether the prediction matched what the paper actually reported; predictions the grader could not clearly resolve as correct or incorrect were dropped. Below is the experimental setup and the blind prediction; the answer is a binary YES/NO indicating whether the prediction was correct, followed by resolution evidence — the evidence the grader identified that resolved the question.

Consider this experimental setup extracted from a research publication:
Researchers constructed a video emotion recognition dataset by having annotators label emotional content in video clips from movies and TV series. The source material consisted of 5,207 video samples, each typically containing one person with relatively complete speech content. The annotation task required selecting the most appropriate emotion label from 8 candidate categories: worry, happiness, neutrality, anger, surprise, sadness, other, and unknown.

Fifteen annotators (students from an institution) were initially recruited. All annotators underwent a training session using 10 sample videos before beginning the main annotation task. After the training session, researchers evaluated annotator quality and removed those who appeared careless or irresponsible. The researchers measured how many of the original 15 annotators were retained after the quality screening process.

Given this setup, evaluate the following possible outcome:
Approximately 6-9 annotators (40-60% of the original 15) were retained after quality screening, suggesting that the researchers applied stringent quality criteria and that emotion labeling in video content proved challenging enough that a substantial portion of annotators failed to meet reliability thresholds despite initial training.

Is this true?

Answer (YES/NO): NO